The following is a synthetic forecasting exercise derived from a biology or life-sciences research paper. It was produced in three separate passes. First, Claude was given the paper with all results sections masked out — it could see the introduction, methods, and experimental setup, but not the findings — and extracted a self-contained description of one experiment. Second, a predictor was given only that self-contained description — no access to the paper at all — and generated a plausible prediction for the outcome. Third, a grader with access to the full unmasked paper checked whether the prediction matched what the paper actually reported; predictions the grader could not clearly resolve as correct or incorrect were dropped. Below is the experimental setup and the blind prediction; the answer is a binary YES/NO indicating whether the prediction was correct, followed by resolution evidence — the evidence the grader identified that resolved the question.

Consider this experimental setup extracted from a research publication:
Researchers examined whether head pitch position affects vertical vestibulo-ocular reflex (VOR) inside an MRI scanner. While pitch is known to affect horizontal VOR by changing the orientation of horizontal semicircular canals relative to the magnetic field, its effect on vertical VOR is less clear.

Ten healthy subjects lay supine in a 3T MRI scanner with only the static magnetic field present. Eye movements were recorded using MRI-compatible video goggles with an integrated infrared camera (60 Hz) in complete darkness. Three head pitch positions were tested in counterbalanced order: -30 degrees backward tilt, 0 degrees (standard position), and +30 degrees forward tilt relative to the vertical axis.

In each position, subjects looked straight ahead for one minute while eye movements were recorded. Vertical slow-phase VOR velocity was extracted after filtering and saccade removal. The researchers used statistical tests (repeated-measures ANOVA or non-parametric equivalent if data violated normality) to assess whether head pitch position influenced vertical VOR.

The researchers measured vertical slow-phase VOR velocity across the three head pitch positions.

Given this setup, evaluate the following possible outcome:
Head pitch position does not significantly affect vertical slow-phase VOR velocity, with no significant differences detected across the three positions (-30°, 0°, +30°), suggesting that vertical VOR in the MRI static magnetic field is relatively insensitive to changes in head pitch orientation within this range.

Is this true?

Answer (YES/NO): YES